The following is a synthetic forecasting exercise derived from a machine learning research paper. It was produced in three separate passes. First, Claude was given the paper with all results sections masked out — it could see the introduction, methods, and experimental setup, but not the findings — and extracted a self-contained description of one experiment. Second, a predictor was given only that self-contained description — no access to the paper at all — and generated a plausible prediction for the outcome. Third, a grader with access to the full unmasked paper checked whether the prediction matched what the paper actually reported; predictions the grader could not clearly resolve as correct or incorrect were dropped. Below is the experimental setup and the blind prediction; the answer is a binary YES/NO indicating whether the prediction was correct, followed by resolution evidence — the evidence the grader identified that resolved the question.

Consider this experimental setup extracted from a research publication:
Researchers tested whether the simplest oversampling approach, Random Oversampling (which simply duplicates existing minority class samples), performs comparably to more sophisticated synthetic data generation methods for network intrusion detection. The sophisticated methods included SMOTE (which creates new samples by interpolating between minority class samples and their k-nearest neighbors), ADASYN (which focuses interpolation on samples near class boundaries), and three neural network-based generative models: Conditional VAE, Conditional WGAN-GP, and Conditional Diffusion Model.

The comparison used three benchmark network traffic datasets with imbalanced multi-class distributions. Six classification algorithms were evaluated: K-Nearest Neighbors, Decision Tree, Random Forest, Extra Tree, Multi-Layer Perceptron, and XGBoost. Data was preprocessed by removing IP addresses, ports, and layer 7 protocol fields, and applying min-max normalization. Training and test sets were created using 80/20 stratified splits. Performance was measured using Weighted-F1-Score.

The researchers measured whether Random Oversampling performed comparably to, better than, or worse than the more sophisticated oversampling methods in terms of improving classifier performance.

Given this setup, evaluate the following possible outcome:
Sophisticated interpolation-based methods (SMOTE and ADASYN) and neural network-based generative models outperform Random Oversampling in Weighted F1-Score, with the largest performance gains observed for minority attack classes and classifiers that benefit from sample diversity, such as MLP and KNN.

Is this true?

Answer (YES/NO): NO